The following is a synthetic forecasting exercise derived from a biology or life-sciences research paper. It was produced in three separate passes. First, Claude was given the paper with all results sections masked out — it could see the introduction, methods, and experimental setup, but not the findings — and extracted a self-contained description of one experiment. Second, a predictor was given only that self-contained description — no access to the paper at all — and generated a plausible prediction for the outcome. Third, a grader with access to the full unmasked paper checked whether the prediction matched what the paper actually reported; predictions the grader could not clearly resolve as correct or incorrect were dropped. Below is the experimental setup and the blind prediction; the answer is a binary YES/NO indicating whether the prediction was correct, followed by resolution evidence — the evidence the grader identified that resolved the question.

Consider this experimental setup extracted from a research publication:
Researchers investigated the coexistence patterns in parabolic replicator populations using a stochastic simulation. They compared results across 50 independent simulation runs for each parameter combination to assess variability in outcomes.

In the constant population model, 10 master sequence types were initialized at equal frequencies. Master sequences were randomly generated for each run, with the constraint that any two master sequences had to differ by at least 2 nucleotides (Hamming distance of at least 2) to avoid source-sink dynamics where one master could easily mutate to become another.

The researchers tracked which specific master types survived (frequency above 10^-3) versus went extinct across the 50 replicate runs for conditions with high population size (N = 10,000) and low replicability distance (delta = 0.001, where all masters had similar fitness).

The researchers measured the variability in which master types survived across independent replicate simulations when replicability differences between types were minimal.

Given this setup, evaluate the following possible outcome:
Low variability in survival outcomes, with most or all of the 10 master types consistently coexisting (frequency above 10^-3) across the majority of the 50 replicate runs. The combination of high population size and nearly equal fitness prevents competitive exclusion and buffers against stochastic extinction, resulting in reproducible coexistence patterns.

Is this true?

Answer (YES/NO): YES